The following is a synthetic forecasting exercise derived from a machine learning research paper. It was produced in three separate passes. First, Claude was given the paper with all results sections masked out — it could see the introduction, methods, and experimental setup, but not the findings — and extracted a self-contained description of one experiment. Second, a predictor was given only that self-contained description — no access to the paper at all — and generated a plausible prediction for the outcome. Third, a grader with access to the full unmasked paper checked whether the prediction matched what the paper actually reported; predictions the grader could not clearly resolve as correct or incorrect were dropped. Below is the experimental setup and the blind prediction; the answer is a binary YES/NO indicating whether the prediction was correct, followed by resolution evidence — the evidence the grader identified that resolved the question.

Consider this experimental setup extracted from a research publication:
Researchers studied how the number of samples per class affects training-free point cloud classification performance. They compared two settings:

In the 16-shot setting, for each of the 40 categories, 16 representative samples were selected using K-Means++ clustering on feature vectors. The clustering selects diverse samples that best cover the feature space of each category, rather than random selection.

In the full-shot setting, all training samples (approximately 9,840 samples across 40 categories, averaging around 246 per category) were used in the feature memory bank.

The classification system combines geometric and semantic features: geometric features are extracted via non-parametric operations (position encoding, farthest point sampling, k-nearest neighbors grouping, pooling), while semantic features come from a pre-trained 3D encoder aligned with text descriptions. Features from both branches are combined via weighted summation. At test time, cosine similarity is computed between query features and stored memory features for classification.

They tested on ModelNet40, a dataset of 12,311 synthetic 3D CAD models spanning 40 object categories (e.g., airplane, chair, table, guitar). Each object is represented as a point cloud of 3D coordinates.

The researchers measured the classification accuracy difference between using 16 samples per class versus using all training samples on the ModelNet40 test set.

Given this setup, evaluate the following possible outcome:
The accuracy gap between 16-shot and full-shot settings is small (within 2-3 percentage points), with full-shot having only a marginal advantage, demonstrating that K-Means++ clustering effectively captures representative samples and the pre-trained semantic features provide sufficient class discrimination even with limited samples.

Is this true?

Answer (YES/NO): YES